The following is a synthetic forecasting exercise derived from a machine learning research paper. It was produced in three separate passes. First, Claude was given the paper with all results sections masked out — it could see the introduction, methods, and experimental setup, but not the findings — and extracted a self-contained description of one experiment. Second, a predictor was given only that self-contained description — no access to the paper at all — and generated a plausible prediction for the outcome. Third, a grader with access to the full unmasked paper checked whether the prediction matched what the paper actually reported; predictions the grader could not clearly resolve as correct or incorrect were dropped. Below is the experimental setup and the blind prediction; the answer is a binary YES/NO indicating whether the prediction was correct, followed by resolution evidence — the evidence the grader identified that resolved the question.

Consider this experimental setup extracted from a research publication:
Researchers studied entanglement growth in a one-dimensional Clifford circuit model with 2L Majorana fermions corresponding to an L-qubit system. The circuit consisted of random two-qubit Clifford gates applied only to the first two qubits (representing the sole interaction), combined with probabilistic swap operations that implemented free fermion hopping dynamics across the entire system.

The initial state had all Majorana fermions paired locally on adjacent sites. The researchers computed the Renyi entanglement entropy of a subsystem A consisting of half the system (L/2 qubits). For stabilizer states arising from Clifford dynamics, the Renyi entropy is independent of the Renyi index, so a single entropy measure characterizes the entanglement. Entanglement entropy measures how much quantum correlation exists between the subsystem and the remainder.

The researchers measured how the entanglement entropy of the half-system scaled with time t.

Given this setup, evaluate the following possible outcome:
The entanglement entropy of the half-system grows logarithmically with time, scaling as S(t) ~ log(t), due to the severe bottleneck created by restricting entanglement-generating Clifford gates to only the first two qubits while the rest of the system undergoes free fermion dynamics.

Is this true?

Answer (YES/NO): NO